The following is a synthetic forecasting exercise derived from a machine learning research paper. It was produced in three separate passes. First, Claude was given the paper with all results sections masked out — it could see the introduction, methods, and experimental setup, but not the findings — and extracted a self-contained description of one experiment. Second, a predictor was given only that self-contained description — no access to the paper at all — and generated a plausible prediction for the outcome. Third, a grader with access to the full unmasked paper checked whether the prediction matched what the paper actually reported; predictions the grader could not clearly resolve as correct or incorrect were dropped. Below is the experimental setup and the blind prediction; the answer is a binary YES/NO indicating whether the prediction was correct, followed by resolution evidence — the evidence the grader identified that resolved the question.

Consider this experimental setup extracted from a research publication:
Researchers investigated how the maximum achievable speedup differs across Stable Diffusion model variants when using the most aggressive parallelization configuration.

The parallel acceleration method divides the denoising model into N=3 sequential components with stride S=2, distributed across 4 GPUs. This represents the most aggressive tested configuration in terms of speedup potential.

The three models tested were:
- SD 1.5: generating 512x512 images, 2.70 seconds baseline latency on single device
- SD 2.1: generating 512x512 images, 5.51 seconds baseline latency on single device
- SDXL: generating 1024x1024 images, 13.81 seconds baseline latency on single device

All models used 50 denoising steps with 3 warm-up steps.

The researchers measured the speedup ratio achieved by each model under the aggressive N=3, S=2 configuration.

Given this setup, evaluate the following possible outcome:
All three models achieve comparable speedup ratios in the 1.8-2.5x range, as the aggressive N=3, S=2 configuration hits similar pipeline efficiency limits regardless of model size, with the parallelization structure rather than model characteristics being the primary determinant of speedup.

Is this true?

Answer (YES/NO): NO